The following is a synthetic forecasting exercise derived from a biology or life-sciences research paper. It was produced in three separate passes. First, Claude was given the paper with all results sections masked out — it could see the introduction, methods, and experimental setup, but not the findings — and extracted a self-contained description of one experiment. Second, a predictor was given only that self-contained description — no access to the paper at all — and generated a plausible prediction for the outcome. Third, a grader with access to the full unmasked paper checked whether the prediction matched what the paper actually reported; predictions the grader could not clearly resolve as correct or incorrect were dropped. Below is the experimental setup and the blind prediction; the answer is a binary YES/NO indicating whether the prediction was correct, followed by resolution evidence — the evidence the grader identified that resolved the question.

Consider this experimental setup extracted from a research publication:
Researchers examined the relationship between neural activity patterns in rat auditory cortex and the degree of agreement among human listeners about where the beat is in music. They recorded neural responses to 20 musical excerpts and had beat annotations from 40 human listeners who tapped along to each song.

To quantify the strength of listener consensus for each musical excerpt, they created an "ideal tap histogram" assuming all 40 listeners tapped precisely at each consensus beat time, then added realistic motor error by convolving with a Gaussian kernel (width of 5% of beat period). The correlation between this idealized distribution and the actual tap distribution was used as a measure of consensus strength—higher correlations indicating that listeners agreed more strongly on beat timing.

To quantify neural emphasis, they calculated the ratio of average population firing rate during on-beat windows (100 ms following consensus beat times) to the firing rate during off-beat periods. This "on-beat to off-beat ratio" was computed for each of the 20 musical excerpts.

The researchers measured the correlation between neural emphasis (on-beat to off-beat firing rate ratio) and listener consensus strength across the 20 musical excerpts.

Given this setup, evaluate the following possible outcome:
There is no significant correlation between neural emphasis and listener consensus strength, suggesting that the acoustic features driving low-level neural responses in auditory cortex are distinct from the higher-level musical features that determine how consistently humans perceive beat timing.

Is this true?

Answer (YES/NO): NO